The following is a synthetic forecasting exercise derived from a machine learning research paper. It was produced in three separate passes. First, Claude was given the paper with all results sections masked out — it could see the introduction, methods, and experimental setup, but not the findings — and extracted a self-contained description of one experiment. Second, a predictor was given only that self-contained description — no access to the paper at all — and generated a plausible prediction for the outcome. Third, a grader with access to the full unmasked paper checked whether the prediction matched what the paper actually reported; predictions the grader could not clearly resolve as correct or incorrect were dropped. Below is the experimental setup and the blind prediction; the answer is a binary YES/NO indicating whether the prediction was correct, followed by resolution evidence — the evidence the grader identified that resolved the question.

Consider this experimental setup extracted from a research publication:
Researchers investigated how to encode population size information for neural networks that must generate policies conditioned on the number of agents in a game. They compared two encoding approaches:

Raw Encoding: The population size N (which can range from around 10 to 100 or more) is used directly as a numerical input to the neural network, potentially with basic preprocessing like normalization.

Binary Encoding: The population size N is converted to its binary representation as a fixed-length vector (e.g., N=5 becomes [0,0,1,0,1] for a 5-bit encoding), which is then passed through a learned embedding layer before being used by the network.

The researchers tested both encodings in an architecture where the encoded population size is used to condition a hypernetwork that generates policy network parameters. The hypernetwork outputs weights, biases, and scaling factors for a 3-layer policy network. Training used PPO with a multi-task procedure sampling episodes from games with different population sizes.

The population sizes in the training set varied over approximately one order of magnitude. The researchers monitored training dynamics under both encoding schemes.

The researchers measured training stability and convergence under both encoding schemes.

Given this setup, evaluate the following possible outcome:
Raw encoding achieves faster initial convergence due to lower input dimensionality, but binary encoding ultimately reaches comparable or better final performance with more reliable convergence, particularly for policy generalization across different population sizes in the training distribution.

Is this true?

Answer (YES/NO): NO